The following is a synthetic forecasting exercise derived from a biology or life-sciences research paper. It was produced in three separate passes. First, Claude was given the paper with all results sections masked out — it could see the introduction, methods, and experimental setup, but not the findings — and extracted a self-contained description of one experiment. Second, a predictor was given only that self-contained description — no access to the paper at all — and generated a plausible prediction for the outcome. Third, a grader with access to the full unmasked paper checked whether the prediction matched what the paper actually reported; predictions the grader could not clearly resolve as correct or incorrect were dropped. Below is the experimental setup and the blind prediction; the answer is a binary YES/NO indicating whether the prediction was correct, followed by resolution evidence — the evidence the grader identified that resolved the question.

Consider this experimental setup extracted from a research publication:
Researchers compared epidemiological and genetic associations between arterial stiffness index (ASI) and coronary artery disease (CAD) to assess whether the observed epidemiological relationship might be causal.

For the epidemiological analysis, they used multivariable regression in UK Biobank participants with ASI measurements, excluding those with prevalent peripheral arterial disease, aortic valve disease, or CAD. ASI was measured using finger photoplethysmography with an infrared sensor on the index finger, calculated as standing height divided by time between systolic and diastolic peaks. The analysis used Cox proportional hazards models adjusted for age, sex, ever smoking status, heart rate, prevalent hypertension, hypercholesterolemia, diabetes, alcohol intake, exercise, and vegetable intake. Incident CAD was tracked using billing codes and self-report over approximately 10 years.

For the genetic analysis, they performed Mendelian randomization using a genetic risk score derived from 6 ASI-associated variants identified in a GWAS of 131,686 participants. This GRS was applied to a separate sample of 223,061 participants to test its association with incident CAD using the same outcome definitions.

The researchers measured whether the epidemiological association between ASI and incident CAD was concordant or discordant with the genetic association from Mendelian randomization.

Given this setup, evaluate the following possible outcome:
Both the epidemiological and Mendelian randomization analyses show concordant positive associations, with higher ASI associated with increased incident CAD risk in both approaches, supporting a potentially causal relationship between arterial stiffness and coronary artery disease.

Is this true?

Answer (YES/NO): NO